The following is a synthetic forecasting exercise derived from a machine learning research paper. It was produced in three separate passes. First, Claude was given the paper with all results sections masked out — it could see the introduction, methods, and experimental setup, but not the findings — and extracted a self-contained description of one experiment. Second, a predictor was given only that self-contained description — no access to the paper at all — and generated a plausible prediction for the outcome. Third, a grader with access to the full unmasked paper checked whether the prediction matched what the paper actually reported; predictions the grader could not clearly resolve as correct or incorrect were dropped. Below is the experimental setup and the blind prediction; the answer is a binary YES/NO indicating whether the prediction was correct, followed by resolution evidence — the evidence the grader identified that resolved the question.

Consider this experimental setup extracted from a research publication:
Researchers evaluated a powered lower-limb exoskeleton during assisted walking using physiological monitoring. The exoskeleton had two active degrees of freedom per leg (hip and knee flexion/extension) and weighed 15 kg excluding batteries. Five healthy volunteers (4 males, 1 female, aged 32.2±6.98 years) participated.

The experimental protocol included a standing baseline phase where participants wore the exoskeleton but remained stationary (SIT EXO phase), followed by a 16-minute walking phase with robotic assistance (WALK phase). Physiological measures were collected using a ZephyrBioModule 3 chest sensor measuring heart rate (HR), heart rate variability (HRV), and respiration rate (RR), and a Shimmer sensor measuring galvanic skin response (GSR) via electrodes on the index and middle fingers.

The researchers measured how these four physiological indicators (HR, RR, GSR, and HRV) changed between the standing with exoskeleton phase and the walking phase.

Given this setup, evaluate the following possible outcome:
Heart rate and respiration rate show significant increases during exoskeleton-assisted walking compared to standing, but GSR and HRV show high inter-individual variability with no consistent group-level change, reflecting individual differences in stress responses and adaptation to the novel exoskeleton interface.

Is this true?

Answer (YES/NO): YES